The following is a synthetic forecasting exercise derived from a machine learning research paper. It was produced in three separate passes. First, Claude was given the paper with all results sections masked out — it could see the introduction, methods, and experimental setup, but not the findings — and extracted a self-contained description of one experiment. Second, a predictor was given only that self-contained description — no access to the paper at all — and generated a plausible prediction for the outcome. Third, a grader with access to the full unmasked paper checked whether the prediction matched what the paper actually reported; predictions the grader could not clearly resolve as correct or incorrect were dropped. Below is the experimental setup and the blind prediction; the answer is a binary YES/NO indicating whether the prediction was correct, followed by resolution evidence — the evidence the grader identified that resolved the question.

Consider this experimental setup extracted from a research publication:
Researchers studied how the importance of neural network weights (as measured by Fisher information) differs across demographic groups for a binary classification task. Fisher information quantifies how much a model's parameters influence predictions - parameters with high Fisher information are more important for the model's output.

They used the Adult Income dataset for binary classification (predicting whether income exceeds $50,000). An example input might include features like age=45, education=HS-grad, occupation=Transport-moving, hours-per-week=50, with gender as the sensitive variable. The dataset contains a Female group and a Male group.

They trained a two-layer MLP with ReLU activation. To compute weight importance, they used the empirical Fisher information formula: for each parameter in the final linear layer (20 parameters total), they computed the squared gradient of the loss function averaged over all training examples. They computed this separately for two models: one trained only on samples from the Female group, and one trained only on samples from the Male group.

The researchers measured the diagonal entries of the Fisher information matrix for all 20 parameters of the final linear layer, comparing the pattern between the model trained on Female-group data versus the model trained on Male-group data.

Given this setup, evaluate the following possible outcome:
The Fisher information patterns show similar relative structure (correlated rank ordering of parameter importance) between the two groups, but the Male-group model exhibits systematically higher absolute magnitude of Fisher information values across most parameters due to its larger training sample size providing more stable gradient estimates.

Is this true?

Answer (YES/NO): NO